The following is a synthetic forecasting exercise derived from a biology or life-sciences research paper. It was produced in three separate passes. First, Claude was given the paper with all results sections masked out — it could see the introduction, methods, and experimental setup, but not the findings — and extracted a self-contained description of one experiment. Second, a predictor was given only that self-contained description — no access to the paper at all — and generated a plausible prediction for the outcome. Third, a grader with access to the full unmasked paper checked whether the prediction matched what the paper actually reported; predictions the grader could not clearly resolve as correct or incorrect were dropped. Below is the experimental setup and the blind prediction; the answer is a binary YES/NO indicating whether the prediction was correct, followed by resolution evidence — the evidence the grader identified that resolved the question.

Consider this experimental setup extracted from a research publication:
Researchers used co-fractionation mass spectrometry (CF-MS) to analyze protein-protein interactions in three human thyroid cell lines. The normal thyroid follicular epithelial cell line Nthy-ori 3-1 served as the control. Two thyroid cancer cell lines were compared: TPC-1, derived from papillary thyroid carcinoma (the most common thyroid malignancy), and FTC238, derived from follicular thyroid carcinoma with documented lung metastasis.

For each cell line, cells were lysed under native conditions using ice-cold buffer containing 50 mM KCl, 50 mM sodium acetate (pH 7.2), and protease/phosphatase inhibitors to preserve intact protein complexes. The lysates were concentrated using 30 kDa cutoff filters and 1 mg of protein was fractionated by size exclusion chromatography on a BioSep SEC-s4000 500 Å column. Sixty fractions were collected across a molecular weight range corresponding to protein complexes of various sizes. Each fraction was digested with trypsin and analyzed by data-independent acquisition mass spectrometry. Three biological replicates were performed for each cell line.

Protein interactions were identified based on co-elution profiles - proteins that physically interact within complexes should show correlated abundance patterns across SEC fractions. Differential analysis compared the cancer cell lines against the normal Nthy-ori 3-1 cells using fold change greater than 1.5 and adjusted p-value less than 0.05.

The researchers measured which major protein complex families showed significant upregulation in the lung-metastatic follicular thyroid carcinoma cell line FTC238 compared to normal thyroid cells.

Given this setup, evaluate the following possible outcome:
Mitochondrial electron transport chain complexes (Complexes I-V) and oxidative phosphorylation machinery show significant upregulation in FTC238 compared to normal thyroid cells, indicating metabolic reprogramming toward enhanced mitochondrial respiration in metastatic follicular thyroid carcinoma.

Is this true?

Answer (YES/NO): NO